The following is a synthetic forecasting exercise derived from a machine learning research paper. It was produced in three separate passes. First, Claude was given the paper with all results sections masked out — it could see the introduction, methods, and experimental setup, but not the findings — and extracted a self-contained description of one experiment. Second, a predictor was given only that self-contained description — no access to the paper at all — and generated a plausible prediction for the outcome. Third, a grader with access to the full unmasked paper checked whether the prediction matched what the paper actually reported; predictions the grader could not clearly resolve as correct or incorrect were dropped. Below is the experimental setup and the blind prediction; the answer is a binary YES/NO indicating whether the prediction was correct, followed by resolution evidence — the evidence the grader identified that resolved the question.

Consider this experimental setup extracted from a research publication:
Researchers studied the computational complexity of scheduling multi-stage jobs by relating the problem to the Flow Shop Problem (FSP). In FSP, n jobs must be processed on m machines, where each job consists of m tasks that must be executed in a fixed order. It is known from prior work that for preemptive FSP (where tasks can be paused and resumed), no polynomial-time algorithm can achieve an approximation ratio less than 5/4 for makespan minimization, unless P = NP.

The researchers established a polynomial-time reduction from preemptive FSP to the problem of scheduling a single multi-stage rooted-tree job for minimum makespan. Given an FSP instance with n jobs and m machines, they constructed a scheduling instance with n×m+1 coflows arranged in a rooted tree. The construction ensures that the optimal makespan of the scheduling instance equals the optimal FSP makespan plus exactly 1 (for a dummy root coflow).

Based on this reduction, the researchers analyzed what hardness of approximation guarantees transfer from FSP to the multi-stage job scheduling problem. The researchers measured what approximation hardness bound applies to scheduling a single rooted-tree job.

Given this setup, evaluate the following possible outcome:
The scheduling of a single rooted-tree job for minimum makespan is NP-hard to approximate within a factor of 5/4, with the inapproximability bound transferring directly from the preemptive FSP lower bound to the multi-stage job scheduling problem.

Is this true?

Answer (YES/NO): YES